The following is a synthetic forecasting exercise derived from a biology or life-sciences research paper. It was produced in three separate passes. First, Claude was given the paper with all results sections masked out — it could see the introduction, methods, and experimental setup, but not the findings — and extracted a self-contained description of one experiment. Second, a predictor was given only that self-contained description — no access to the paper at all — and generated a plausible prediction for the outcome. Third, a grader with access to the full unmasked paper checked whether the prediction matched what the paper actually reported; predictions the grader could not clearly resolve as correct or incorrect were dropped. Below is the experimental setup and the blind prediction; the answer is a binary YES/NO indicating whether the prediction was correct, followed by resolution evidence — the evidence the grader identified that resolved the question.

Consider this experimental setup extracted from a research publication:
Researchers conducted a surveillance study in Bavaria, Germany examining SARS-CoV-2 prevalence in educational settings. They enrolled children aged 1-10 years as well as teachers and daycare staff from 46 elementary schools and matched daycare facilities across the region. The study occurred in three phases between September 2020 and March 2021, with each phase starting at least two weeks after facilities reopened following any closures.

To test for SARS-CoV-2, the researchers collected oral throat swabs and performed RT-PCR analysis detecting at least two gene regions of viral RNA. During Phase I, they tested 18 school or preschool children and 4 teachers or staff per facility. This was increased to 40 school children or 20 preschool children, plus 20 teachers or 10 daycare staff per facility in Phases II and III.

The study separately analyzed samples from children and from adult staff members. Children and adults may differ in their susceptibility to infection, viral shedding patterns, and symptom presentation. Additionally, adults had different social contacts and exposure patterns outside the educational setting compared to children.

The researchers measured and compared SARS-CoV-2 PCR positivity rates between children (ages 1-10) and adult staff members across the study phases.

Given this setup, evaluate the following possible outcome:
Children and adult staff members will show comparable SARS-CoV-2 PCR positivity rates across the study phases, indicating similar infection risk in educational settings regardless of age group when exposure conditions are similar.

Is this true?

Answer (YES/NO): YES